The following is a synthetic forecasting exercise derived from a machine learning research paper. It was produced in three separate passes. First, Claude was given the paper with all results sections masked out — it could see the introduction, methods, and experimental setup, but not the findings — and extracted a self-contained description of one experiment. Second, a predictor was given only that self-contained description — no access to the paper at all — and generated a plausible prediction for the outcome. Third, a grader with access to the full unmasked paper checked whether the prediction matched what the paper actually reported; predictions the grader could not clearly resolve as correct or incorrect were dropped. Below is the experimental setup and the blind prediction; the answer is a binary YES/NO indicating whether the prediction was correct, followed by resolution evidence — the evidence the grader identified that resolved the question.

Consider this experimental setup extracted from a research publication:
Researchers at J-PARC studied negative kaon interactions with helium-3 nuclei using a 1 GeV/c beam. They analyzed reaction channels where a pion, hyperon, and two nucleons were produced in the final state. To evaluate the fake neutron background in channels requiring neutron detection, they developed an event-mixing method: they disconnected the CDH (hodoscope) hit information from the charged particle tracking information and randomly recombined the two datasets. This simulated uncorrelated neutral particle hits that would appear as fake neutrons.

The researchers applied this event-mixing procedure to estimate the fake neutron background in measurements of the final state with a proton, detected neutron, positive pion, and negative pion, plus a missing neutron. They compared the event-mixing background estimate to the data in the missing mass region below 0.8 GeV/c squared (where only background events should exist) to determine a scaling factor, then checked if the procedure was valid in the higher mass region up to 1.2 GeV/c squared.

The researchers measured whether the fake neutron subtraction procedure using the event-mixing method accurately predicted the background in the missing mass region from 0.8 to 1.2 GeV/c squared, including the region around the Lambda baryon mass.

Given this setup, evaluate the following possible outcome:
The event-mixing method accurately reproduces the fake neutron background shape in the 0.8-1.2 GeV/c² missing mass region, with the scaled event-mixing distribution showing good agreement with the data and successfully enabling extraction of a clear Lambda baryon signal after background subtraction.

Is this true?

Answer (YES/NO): YES